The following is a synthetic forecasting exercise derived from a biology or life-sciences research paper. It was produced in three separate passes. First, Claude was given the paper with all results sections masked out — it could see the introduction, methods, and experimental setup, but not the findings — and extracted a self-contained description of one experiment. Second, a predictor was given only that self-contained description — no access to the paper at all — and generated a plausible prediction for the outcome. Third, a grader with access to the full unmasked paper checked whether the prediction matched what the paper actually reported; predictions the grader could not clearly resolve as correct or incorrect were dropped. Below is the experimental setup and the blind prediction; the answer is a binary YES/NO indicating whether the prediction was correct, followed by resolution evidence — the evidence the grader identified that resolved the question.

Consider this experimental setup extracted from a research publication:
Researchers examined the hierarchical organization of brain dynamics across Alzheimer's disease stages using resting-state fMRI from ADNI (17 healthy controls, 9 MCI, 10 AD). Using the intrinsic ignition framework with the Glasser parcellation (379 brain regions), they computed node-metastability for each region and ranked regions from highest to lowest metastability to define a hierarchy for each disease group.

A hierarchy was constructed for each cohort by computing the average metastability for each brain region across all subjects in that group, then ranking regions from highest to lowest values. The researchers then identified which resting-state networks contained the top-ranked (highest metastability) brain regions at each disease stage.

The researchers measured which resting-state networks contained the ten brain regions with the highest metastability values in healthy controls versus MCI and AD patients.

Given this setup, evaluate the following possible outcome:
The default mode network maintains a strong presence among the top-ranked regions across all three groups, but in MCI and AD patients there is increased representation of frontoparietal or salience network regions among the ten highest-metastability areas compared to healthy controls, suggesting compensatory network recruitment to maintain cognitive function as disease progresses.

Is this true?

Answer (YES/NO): NO